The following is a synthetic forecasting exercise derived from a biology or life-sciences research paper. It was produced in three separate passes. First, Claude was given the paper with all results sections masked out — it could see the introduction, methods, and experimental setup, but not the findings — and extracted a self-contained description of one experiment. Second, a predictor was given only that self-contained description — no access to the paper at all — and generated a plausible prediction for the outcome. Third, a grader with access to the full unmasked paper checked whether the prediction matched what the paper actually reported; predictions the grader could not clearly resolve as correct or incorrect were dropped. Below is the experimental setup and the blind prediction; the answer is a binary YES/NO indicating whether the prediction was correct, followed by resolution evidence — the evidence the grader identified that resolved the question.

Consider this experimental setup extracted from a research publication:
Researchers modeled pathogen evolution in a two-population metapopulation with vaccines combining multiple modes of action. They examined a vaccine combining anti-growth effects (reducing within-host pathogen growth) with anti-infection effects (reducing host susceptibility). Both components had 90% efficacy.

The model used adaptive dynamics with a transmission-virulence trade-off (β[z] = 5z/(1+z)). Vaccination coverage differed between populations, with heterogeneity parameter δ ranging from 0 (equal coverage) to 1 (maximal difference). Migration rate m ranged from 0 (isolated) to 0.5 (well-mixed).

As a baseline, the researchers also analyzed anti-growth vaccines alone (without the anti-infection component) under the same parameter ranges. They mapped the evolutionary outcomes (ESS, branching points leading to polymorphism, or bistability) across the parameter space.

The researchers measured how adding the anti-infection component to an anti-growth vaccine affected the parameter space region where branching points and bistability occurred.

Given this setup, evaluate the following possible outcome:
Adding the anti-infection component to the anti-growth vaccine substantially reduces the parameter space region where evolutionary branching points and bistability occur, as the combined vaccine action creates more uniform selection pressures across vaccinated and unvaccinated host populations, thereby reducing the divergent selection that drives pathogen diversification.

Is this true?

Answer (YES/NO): YES